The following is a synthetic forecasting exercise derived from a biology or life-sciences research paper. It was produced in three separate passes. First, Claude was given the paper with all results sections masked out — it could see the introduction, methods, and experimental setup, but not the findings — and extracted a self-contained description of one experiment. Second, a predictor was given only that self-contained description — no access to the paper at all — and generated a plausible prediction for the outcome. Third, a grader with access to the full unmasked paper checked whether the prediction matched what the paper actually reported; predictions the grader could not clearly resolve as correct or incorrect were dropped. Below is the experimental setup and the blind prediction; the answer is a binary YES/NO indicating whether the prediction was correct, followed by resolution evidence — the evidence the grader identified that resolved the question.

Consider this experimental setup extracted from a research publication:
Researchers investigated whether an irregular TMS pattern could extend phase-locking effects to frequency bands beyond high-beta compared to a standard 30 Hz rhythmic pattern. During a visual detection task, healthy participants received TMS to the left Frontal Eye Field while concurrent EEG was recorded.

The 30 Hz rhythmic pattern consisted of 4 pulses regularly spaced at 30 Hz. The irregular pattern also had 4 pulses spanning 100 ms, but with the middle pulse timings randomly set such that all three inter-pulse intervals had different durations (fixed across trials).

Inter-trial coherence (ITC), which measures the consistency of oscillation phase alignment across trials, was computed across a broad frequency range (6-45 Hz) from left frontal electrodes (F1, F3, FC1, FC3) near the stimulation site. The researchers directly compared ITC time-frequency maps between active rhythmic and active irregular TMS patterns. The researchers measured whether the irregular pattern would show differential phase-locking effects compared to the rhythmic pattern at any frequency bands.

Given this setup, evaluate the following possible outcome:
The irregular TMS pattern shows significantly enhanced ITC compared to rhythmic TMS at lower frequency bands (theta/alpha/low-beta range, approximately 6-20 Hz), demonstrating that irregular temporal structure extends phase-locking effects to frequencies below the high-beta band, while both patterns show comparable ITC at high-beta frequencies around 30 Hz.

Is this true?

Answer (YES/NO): NO